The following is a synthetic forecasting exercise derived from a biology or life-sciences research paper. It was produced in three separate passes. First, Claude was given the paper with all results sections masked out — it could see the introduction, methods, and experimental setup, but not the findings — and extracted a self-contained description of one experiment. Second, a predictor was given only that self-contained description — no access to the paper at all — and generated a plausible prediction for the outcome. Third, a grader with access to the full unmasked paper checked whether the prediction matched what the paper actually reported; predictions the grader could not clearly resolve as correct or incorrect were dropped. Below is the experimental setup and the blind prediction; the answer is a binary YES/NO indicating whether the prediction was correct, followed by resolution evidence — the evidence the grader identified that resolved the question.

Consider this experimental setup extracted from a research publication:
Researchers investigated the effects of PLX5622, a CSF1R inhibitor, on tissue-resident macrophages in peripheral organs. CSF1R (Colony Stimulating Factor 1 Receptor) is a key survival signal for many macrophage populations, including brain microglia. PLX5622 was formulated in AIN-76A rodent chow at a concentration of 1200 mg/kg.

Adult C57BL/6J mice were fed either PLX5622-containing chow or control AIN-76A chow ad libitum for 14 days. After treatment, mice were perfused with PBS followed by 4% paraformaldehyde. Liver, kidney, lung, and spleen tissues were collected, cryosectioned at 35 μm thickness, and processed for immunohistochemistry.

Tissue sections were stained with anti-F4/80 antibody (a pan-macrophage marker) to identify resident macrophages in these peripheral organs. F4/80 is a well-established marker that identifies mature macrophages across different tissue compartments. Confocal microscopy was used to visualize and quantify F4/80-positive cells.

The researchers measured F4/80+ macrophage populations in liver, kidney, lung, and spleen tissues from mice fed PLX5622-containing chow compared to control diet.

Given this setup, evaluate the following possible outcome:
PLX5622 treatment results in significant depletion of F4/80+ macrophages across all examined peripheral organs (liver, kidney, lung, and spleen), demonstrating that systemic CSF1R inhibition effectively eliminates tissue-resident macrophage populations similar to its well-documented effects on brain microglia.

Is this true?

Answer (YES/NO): NO